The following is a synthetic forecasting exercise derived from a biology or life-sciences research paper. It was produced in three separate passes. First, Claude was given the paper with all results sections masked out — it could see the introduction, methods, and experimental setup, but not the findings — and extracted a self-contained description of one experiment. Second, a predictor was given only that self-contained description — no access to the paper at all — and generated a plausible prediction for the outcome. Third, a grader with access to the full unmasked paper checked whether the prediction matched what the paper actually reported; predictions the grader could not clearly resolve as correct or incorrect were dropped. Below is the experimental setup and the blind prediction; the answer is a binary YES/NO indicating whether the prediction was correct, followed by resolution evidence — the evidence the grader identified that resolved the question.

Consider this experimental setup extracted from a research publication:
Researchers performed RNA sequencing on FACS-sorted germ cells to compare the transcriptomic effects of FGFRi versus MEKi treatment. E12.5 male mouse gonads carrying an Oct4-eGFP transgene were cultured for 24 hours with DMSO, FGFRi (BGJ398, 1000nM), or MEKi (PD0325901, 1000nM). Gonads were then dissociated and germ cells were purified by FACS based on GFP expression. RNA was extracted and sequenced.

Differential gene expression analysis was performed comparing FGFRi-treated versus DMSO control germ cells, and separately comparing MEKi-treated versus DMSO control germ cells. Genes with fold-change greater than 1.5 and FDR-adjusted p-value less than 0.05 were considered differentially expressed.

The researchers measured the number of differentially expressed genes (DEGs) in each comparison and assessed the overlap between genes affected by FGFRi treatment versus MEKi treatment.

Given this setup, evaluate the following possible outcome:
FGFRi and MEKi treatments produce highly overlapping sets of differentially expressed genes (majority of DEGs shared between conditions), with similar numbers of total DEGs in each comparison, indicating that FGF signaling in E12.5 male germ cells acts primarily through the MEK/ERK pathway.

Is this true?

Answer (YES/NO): NO